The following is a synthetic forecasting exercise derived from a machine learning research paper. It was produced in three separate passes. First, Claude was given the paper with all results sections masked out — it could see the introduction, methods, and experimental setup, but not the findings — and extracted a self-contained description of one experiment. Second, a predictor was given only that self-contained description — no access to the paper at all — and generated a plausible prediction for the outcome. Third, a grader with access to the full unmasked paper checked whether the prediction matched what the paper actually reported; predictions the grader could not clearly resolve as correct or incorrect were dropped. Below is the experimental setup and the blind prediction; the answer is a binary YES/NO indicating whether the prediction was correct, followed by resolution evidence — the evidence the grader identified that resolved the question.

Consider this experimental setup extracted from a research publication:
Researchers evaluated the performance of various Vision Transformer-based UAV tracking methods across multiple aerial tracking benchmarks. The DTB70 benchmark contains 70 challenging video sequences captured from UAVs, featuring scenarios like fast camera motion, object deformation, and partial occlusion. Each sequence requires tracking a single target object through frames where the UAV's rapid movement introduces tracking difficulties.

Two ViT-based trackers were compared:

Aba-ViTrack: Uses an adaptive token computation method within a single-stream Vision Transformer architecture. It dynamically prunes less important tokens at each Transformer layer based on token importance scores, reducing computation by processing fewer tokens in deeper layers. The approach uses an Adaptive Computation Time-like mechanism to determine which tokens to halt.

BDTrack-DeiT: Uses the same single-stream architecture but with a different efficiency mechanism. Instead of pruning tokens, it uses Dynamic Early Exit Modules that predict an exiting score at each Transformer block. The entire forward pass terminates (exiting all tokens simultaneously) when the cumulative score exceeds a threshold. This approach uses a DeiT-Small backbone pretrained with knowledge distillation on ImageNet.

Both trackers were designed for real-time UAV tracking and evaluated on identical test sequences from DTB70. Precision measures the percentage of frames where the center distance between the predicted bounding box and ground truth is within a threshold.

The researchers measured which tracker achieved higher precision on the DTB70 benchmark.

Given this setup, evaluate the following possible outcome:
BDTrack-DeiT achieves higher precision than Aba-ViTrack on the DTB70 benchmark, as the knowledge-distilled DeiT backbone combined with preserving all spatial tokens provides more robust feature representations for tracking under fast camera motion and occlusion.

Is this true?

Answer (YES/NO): NO